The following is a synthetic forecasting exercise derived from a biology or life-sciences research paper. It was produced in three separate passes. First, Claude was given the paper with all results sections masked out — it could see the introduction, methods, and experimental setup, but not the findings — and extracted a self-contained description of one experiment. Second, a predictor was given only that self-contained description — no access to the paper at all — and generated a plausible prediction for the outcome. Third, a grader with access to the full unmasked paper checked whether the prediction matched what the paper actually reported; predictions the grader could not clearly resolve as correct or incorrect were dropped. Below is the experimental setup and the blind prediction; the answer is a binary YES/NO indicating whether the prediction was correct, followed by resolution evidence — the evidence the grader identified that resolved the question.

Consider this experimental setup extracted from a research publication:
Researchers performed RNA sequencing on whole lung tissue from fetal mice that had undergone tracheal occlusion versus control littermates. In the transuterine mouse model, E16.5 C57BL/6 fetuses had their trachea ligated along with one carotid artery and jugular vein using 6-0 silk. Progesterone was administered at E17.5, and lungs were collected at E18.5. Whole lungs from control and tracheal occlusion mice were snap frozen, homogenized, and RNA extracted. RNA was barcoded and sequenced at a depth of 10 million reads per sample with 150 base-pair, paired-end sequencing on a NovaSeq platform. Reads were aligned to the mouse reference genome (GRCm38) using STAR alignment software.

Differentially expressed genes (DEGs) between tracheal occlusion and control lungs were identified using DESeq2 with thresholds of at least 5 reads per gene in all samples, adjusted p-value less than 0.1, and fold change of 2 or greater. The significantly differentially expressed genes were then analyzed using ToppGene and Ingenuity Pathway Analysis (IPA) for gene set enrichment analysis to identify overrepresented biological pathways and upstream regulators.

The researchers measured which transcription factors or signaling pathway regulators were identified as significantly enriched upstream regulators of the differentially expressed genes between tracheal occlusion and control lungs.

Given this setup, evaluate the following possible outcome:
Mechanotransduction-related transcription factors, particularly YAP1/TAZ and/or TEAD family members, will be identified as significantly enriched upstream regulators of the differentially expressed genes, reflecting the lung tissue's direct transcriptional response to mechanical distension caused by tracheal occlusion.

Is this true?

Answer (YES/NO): YES